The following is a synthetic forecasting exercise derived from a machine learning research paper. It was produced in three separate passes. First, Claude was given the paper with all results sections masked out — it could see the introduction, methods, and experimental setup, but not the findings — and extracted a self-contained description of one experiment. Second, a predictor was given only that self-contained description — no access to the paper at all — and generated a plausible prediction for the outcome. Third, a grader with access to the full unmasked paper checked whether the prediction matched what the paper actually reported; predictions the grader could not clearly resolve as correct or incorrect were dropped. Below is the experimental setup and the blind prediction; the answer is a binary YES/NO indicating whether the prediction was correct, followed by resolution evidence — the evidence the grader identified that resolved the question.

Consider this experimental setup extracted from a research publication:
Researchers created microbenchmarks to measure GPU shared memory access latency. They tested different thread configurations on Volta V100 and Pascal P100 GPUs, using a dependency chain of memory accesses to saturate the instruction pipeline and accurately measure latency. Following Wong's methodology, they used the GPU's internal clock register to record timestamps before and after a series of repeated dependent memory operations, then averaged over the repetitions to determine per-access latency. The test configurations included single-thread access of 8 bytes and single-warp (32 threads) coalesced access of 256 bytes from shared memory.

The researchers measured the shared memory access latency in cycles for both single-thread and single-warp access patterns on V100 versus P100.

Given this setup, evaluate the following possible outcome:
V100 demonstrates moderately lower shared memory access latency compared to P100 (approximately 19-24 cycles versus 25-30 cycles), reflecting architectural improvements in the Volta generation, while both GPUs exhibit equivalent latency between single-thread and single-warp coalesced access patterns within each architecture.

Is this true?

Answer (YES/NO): NO